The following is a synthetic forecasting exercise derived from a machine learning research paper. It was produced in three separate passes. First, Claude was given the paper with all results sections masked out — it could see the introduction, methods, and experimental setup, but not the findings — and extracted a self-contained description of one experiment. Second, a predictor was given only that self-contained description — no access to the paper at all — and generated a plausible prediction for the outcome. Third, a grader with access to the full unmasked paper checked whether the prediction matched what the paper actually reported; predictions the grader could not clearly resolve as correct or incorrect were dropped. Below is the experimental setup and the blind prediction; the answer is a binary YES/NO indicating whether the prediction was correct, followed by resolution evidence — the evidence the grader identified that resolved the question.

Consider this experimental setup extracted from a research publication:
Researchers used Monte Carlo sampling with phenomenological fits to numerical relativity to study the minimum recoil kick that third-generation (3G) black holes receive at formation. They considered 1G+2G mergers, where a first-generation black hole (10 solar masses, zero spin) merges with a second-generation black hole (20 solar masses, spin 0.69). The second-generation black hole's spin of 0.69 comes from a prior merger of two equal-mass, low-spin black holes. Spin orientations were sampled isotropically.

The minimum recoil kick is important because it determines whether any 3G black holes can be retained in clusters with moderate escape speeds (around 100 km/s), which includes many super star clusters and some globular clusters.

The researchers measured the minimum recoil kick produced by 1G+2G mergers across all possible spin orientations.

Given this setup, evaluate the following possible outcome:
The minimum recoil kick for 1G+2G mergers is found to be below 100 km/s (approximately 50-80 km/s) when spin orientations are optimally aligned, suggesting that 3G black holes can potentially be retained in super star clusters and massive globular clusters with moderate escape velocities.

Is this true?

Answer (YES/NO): NO